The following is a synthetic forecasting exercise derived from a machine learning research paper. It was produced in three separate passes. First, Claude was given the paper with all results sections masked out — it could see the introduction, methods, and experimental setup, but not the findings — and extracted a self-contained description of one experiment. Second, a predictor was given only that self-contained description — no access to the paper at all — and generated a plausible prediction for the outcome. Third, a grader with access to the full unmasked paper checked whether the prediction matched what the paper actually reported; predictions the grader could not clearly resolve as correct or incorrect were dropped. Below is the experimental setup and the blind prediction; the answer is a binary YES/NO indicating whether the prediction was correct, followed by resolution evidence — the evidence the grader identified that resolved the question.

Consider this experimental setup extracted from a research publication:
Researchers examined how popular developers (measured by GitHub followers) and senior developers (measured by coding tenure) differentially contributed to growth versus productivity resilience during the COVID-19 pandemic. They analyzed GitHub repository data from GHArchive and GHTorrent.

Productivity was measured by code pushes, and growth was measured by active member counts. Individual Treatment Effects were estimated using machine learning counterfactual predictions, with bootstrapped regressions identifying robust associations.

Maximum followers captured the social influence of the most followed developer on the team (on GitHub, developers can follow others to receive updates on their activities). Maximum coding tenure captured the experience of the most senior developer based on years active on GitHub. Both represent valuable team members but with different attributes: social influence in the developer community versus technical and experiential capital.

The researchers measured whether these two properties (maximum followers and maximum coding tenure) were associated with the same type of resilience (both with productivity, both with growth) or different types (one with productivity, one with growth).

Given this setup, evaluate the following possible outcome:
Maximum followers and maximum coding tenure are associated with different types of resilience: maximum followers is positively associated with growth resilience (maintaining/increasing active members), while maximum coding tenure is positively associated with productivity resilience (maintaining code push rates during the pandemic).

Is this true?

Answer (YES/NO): YES